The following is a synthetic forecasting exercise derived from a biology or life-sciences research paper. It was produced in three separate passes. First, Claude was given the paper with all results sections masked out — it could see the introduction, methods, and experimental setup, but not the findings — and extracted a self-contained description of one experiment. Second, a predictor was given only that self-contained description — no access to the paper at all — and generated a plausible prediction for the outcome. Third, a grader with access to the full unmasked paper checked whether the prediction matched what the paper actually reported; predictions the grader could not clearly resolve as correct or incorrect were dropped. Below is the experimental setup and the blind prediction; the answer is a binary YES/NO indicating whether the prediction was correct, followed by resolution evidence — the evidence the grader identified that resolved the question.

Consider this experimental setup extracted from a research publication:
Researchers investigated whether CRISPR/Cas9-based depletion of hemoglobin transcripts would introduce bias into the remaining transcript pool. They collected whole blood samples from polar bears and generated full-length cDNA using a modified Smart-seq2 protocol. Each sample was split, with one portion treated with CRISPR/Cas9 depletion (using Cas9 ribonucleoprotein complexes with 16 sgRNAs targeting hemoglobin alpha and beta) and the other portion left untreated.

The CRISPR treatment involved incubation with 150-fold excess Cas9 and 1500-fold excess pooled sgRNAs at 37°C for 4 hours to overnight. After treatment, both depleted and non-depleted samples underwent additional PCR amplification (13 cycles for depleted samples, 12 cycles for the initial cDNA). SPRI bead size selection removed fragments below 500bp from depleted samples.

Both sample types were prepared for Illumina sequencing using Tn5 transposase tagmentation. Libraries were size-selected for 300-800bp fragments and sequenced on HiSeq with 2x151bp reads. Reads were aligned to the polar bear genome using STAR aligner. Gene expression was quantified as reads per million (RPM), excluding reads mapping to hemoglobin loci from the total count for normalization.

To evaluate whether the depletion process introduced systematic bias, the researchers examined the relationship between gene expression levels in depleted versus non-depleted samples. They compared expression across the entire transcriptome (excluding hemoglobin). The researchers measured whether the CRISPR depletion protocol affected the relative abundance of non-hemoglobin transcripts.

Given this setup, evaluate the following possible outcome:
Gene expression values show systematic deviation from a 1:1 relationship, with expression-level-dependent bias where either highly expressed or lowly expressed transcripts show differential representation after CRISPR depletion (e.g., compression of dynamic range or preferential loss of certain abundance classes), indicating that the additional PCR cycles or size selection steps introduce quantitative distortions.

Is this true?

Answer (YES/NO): NO